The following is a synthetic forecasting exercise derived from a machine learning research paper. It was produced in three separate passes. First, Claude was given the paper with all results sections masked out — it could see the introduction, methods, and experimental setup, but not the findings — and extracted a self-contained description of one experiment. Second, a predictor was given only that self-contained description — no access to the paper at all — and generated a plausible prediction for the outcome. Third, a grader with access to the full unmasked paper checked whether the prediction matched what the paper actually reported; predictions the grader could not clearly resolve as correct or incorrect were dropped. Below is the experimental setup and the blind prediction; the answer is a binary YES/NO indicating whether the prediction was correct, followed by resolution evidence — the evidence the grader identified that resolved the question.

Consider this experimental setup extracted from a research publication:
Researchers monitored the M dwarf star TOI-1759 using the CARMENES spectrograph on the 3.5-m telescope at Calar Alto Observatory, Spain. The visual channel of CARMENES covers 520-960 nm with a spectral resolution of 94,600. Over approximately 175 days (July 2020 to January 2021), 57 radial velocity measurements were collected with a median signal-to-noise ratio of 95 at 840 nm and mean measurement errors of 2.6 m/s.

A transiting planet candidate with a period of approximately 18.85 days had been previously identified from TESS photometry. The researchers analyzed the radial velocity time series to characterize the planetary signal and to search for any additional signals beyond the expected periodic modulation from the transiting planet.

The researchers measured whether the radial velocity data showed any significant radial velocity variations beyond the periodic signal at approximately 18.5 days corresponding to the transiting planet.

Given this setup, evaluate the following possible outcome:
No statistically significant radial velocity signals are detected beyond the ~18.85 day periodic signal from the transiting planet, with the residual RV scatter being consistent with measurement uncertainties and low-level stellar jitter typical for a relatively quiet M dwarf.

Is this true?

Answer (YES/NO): NO